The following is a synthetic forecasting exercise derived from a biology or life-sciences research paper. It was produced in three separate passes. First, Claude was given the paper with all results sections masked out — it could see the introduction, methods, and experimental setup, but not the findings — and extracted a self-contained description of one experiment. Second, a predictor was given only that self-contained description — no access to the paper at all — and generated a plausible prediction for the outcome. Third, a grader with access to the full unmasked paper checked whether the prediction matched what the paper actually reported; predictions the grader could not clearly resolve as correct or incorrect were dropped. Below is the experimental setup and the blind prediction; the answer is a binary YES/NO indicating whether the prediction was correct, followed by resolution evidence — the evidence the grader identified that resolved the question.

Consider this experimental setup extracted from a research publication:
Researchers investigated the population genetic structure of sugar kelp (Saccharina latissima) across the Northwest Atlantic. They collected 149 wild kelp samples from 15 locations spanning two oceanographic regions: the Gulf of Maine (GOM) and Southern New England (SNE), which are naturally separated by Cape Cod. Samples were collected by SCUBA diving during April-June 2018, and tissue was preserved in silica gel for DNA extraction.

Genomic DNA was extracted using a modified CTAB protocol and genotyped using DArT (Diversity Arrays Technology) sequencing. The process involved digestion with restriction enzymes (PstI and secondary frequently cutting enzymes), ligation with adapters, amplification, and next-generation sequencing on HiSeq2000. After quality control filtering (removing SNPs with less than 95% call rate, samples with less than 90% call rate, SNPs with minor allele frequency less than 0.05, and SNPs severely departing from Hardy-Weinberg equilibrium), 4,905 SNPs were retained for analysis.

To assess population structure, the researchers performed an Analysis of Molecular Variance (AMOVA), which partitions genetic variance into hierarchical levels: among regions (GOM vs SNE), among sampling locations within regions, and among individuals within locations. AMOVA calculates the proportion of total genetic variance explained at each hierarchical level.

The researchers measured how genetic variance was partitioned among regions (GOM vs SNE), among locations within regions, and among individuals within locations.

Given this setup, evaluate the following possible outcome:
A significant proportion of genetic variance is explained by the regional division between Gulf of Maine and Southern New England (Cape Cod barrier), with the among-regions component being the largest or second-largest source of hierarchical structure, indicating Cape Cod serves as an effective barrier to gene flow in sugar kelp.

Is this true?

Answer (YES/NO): YES